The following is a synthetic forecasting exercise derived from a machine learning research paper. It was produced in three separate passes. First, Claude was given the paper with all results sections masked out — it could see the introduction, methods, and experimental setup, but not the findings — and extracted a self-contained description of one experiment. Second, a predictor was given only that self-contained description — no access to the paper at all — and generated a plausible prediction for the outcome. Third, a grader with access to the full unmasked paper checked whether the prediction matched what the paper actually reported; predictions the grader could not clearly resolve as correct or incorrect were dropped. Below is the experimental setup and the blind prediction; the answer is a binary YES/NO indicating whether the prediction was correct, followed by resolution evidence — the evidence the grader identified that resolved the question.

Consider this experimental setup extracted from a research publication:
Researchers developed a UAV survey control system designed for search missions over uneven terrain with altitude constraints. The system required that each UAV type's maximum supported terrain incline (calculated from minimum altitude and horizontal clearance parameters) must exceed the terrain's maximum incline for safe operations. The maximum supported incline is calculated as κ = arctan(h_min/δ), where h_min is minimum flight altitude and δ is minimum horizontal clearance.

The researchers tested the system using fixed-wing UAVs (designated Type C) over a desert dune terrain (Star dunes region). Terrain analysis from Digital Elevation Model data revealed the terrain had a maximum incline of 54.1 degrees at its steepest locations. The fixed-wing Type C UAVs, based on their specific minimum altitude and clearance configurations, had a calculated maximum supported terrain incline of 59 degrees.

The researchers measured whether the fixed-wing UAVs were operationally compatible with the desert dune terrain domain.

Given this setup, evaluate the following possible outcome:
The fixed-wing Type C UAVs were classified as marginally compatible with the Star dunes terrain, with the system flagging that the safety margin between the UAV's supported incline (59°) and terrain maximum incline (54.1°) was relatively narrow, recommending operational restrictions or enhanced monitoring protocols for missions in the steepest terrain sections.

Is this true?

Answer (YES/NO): NO